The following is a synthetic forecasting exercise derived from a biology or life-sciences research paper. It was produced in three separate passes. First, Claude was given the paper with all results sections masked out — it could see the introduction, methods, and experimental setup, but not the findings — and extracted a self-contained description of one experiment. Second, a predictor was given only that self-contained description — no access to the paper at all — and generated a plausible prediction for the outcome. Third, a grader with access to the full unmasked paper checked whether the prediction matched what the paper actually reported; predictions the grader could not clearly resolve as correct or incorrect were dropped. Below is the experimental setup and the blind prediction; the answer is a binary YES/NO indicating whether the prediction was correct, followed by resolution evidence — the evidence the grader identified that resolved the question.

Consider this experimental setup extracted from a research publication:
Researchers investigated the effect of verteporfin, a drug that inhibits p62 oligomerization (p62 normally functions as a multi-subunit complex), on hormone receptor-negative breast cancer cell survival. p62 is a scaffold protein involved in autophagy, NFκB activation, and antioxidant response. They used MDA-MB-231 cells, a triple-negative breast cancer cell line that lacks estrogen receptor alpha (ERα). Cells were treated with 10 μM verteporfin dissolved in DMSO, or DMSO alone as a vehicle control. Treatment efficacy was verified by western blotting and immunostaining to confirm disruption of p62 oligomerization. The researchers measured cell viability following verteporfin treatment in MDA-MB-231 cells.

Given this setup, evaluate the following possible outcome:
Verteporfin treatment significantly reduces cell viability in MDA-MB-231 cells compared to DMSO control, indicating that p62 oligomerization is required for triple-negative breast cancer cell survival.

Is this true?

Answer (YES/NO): YES